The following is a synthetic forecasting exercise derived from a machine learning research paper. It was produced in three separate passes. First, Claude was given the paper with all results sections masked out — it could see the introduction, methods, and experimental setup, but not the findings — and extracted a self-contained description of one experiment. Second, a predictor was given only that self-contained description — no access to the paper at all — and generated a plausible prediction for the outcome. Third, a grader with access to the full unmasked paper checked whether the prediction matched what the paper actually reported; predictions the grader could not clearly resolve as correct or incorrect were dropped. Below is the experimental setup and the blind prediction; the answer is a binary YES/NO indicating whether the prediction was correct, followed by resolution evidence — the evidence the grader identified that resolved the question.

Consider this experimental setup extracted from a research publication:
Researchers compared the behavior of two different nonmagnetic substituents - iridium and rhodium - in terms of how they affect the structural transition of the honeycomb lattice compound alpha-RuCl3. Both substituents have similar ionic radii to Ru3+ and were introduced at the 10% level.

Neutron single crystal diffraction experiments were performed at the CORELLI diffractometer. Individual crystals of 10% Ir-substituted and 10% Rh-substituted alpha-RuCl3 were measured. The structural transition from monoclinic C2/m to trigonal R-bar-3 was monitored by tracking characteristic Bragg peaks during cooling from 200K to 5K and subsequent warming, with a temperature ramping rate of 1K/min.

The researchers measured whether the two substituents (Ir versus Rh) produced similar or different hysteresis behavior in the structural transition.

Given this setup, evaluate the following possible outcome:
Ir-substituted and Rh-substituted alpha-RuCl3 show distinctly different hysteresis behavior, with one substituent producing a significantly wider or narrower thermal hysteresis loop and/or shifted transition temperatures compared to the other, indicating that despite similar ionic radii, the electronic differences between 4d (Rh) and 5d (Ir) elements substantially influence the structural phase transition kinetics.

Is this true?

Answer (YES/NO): NO